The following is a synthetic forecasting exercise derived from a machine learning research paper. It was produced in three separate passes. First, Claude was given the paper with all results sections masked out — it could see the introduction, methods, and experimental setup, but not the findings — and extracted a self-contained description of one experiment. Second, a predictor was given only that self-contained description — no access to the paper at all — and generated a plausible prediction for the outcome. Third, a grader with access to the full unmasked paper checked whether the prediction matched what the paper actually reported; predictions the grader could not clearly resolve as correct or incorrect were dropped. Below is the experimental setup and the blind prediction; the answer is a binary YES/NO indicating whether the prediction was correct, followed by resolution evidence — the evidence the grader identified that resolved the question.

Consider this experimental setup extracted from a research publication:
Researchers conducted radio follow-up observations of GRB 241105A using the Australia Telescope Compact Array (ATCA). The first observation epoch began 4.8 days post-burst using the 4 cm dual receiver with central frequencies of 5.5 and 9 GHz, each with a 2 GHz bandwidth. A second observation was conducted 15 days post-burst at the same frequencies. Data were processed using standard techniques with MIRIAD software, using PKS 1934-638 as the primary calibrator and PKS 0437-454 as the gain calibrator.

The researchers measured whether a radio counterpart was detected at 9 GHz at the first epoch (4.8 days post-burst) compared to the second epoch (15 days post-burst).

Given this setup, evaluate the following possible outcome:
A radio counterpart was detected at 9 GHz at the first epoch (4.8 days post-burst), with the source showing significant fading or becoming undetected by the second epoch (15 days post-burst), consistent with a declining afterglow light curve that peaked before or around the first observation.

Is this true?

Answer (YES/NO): NO